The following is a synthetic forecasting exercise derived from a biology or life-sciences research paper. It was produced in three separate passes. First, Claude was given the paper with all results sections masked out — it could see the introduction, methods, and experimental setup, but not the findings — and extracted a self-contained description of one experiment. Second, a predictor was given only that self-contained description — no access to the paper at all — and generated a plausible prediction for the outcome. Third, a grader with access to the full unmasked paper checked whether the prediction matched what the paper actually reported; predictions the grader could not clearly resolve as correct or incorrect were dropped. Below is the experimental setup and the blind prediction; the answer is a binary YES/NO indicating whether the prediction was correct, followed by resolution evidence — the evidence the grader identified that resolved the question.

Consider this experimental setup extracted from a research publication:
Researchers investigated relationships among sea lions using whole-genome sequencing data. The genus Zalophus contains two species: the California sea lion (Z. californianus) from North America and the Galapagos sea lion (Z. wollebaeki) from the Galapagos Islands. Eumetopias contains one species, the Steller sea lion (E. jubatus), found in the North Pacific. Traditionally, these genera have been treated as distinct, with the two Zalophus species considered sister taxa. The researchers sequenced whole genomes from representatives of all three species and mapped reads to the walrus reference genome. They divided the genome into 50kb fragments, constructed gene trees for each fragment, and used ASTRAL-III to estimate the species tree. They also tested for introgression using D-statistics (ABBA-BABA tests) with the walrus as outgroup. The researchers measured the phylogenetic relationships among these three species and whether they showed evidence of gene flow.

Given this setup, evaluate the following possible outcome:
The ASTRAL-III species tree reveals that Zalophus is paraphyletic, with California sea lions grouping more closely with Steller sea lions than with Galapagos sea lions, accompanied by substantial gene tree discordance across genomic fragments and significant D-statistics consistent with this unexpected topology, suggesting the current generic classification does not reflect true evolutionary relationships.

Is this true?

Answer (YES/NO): NO